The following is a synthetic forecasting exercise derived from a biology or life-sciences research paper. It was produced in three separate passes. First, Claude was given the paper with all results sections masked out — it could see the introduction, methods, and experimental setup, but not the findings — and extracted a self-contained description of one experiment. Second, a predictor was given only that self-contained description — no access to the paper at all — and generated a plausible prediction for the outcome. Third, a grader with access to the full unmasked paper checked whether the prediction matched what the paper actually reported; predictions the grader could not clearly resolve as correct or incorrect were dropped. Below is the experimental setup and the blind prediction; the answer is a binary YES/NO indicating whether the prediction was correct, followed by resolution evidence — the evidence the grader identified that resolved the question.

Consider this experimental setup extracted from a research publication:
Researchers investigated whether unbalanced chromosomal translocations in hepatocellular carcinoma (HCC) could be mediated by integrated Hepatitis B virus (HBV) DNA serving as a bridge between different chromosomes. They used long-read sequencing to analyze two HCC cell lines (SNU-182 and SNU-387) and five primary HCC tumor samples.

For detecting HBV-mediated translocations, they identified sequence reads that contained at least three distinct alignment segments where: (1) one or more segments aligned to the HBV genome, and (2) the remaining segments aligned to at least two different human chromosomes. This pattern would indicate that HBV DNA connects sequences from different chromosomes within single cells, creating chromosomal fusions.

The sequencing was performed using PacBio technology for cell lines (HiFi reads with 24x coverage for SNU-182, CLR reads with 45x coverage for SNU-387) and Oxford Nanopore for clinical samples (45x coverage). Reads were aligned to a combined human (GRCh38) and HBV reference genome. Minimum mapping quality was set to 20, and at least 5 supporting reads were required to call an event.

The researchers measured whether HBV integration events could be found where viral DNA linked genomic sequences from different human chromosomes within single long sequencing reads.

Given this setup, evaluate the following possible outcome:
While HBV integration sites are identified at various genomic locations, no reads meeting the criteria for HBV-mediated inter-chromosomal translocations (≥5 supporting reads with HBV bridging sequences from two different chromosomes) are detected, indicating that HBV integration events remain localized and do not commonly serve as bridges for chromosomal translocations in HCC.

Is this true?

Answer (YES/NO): NO